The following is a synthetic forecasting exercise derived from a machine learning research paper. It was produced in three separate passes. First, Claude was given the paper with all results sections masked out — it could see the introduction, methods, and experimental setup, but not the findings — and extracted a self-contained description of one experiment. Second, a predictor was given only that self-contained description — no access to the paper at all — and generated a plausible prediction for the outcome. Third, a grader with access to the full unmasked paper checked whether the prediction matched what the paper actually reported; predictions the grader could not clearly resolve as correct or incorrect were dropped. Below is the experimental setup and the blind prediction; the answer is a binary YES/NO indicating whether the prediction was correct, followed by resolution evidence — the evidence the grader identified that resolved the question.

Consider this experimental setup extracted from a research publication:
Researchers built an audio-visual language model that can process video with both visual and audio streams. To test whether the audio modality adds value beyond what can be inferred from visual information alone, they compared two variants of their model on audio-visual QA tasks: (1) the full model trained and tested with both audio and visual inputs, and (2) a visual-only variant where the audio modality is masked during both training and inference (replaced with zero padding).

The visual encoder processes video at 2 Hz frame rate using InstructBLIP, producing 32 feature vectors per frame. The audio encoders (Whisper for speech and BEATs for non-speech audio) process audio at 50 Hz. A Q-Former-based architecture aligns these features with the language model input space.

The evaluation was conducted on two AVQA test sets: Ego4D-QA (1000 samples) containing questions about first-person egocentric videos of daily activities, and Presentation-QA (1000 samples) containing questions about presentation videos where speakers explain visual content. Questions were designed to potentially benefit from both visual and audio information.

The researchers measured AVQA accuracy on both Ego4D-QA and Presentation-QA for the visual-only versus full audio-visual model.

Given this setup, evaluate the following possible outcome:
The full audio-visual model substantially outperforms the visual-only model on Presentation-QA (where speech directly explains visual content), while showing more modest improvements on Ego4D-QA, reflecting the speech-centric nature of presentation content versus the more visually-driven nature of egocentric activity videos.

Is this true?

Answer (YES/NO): YES